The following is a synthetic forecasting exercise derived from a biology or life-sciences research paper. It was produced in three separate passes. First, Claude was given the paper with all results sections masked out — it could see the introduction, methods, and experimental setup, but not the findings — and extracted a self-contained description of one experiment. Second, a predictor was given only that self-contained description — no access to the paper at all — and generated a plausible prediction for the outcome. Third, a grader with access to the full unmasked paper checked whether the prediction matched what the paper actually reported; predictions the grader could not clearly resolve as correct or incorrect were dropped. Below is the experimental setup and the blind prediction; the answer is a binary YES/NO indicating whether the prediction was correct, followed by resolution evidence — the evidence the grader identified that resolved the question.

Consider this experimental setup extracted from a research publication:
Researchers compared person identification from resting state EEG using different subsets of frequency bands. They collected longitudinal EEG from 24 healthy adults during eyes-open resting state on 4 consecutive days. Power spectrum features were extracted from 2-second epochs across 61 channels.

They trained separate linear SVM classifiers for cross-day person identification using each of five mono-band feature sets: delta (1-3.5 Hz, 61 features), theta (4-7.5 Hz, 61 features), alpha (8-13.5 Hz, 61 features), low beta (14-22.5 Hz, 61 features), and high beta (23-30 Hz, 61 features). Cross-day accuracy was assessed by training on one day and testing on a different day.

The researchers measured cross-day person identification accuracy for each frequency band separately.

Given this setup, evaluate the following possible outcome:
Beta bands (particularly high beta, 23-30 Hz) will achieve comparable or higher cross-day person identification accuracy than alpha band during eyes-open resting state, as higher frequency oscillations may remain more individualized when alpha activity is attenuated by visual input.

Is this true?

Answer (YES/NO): NO